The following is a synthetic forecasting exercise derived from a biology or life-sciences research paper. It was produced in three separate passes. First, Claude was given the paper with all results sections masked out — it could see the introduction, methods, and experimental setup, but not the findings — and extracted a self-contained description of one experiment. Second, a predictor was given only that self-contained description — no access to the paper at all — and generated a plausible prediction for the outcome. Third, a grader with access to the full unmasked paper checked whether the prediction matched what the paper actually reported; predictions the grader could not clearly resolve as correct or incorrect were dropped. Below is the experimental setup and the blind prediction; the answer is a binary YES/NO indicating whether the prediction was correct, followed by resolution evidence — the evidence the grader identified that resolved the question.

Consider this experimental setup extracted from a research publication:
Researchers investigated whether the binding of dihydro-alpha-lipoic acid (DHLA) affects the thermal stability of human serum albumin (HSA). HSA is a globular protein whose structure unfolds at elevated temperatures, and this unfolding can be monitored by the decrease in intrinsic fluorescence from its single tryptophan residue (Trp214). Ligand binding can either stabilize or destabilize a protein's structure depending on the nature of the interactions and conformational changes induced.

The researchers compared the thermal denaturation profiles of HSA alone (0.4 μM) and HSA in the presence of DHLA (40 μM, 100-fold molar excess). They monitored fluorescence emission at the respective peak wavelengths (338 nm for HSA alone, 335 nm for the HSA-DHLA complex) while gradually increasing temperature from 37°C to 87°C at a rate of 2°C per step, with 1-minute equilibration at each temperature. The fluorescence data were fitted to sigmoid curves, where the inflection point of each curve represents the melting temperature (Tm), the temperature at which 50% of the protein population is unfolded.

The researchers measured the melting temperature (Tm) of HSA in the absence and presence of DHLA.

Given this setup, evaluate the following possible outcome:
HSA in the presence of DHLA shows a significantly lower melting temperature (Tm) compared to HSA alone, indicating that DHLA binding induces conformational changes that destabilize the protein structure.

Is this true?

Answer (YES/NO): NO